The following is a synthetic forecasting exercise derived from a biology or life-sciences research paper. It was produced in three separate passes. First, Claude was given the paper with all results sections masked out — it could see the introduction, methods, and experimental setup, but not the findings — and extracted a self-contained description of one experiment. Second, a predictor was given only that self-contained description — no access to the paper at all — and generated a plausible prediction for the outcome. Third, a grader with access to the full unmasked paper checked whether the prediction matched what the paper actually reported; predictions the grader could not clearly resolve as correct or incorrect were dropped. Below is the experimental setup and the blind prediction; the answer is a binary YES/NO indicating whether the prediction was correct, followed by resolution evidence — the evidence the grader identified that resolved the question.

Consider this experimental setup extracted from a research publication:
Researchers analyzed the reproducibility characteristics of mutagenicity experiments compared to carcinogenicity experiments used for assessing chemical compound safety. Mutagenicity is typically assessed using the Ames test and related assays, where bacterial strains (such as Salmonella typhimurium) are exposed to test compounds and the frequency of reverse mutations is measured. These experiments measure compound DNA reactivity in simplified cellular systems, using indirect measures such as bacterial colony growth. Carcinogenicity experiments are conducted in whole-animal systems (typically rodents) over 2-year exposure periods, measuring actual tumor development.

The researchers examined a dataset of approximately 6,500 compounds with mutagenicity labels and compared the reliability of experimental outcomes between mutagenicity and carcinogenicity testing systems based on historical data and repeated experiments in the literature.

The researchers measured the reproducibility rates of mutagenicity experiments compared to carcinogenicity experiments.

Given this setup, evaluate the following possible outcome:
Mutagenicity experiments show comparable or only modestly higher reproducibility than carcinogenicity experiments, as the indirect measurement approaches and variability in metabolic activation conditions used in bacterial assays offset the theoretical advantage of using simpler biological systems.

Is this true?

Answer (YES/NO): NO